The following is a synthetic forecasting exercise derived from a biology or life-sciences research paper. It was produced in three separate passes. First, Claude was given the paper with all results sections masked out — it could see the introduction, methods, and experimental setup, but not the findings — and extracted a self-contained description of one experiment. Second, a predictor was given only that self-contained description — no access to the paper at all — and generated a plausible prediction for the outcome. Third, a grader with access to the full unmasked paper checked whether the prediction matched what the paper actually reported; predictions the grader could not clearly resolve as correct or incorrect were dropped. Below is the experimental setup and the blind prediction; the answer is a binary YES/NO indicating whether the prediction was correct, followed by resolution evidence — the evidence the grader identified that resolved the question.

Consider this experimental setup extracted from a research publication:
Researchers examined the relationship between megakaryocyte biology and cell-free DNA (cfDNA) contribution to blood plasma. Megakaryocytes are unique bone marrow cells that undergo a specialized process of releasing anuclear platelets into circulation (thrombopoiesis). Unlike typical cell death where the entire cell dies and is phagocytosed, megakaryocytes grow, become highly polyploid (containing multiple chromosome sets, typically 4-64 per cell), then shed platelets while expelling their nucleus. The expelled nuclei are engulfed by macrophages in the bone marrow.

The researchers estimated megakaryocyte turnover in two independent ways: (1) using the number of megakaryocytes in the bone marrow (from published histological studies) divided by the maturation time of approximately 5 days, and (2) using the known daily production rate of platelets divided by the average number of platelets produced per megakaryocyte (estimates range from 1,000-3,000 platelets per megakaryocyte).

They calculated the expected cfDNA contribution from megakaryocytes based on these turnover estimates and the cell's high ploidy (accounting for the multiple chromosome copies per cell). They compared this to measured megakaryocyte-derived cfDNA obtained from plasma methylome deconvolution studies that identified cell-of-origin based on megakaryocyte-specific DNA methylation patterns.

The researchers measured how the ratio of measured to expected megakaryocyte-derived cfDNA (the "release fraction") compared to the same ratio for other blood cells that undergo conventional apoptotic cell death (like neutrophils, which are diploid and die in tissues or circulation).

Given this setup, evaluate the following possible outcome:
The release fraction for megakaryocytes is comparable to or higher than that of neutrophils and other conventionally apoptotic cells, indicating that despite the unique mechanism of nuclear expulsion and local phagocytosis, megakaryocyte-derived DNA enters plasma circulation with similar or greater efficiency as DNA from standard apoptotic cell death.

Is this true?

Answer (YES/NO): YES